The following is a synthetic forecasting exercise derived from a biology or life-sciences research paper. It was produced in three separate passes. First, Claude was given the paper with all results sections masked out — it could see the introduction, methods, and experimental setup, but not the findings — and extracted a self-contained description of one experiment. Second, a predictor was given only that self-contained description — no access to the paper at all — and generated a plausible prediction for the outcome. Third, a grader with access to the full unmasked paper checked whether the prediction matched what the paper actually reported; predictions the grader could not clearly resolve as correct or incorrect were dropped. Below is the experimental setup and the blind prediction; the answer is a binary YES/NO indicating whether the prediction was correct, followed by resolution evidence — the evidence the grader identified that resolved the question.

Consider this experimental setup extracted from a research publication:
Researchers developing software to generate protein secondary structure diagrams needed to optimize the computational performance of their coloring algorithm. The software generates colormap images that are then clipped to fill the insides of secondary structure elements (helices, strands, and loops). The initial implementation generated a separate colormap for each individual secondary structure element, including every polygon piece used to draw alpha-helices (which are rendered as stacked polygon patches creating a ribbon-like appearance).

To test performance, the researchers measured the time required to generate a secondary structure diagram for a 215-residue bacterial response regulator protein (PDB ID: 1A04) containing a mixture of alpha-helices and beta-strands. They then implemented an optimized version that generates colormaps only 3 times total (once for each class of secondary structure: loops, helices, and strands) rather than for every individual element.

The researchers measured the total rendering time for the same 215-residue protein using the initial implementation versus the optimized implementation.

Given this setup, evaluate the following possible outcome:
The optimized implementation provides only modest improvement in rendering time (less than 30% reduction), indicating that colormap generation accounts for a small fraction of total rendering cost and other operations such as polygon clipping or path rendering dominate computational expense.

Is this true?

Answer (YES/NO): NO